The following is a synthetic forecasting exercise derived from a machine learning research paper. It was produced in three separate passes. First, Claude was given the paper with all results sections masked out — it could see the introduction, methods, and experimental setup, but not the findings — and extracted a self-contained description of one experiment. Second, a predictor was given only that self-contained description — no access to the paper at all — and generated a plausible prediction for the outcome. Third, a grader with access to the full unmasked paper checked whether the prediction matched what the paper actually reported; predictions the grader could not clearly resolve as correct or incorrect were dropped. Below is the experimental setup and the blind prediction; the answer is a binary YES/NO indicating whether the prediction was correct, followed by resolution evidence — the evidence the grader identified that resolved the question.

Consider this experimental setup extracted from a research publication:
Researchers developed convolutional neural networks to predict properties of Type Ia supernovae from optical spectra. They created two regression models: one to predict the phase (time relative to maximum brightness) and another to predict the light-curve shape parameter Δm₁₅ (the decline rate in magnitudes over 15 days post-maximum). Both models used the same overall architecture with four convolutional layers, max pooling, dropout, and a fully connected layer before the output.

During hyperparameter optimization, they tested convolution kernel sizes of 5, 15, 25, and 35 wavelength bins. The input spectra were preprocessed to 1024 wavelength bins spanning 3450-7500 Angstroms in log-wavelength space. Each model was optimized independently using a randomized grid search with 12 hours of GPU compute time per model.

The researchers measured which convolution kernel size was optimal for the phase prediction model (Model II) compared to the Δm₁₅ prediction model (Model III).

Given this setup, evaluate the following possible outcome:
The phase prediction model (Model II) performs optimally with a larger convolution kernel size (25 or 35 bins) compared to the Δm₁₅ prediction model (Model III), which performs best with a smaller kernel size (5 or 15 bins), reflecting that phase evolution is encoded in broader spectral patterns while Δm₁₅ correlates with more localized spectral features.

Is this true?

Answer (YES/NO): NO